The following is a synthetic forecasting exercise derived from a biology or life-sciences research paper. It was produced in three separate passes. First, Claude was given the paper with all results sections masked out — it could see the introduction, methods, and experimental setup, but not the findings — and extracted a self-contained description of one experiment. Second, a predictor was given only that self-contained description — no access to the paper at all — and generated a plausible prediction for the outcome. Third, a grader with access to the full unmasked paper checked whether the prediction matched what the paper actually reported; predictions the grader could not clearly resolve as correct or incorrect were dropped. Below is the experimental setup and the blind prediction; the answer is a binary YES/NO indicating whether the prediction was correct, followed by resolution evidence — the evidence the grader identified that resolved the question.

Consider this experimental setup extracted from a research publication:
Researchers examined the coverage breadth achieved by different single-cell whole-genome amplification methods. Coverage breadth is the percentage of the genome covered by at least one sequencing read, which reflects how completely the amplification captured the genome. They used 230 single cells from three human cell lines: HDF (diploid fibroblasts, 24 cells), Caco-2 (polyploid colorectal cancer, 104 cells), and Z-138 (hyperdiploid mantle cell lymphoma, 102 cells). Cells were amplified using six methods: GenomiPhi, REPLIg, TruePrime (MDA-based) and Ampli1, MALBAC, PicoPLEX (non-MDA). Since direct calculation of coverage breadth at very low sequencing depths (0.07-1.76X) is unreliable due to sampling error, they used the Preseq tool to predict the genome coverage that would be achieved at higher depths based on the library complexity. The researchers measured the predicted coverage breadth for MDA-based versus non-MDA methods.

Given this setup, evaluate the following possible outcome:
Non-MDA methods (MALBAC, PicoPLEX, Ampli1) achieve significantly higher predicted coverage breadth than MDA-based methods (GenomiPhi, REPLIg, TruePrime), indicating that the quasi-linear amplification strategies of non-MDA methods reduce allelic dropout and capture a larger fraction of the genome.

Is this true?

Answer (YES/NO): NO